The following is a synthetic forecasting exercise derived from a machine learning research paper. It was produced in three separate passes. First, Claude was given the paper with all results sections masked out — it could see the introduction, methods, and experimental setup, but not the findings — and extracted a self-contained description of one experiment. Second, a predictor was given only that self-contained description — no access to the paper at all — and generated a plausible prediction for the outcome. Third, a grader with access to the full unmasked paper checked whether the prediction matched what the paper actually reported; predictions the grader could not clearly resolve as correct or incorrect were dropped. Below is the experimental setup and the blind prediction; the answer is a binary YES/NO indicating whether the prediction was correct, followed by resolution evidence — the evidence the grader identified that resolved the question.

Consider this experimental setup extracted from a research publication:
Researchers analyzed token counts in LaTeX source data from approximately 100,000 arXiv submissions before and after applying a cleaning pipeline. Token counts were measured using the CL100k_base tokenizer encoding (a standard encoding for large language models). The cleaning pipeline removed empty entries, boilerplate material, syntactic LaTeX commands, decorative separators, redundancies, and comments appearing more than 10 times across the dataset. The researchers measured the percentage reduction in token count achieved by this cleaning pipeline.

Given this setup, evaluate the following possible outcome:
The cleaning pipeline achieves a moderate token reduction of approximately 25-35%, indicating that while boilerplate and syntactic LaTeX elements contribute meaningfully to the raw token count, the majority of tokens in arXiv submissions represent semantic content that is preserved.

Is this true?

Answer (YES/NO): NO